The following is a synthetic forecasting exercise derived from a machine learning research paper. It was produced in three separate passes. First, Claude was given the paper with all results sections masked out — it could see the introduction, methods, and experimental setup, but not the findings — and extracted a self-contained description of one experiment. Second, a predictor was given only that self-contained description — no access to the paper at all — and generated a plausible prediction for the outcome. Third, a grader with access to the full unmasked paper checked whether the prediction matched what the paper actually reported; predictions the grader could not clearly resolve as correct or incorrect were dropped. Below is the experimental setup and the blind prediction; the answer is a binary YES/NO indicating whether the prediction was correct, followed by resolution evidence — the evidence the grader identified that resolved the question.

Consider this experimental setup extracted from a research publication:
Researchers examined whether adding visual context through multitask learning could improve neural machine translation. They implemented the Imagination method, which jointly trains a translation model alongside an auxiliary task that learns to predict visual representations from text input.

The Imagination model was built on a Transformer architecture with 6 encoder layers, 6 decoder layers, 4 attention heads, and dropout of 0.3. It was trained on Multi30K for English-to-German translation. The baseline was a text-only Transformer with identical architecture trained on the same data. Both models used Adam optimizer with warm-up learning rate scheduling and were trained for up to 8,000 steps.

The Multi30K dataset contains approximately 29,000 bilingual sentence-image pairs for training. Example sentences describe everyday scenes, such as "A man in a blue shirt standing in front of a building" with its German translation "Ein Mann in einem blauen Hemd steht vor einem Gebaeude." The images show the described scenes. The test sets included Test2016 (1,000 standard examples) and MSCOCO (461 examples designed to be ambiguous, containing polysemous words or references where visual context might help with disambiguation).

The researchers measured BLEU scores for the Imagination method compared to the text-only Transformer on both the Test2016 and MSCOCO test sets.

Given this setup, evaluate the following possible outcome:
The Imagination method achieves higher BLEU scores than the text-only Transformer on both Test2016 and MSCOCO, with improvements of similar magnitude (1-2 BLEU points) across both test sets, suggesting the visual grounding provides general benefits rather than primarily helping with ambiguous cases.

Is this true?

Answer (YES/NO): NO